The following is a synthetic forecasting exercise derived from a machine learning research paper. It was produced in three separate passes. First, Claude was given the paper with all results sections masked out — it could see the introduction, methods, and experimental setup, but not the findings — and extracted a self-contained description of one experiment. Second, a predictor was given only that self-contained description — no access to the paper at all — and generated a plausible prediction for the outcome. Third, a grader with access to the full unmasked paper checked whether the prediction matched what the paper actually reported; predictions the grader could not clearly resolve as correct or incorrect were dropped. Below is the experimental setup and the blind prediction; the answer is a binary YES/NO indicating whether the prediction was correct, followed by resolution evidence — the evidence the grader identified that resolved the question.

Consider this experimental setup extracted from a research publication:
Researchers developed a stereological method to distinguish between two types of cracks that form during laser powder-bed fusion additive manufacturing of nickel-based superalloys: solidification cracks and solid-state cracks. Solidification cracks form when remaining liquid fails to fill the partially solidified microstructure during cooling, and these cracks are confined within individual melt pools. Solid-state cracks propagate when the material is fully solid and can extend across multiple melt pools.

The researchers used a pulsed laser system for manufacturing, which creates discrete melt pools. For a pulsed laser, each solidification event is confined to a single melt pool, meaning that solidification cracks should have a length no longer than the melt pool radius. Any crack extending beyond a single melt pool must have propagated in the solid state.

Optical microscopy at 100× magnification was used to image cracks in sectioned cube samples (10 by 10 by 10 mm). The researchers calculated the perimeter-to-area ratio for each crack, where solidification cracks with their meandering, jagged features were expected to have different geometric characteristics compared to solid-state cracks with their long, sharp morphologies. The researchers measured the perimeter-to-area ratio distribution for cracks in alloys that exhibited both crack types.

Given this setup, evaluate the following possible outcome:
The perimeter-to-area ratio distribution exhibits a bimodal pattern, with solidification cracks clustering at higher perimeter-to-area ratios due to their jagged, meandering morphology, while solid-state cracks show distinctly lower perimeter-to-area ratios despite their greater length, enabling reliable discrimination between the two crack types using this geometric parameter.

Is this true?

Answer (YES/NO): NO